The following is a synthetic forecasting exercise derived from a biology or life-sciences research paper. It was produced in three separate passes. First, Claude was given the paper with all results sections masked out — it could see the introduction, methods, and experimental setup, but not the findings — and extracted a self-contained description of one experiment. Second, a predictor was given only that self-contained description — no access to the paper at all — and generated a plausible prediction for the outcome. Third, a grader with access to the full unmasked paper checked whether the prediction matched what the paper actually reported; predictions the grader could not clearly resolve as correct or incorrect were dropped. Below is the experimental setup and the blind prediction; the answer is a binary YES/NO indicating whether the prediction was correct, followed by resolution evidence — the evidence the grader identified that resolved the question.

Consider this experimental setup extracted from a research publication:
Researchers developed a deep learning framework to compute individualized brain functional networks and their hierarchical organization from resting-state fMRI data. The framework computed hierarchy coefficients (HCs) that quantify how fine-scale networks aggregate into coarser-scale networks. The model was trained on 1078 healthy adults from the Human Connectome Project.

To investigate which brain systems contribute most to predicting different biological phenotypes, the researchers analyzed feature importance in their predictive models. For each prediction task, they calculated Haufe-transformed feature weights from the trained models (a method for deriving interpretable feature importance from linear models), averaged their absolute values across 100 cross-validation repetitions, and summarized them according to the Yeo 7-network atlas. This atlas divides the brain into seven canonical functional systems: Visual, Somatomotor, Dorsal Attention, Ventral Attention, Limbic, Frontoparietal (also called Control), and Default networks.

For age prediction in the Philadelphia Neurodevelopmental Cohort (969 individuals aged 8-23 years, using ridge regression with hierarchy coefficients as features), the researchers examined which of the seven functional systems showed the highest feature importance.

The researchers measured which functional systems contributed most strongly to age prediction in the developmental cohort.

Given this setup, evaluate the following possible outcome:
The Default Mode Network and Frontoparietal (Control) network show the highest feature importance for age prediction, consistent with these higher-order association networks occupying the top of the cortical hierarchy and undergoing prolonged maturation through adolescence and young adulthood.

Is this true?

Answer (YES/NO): NO